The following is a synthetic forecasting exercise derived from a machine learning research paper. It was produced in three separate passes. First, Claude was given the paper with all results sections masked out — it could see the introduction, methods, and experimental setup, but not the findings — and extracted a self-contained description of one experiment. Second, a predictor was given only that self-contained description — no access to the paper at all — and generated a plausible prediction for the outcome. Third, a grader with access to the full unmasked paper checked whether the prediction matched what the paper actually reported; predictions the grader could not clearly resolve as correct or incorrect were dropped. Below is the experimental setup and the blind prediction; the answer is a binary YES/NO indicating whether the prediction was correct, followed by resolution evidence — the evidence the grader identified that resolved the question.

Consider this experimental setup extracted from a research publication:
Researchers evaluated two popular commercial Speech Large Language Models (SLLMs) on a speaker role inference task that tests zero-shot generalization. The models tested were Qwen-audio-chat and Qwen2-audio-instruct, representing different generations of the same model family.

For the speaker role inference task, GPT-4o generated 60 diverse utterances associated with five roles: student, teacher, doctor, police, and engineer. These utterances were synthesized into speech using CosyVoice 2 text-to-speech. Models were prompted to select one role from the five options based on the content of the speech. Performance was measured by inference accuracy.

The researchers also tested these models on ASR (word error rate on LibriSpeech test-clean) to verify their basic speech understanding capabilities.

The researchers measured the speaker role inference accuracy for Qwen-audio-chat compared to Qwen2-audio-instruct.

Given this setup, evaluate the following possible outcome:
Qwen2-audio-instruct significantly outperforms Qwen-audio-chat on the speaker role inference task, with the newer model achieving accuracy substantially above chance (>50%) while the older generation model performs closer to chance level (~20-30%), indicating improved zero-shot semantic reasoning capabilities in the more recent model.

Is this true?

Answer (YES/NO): YES